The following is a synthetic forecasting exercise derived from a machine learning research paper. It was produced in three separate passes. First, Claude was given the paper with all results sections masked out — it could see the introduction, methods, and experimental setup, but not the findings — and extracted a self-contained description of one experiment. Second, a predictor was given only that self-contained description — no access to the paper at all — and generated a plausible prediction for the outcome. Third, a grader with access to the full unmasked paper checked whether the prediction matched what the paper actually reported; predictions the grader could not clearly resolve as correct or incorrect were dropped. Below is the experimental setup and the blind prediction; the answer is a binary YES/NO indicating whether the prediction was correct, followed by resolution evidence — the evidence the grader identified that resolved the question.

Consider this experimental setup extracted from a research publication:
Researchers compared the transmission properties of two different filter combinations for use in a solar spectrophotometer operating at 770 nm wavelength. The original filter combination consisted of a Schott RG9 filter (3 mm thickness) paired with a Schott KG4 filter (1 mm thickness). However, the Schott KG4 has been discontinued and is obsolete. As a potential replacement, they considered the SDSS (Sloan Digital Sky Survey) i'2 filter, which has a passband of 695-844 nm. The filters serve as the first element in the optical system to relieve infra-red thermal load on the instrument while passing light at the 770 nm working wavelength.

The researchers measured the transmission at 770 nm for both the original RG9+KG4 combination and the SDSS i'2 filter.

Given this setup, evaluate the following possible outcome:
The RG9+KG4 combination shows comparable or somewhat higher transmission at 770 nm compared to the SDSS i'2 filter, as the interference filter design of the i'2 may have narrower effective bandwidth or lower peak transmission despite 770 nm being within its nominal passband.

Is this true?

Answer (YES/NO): NO